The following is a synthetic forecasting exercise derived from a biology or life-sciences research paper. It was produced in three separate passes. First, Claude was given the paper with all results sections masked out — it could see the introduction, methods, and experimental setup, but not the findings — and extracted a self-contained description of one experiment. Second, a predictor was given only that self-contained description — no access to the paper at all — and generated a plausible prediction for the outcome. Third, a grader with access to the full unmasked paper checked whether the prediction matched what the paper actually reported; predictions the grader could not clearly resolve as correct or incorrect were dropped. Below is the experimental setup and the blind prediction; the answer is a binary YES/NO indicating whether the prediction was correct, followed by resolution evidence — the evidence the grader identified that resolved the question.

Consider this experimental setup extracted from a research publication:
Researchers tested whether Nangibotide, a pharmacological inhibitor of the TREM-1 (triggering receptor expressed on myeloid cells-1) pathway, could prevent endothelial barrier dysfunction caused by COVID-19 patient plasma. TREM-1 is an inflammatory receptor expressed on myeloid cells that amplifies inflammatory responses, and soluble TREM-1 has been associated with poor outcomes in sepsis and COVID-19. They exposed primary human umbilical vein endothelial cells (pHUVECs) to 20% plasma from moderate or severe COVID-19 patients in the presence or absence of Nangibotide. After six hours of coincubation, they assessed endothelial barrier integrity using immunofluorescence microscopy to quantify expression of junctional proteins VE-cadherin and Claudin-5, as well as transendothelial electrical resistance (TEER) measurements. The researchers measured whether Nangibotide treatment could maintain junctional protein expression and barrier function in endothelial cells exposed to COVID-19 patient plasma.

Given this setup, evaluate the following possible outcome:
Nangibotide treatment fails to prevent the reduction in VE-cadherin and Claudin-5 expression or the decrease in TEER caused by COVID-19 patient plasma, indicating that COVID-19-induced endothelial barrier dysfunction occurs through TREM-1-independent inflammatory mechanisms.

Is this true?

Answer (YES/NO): NO